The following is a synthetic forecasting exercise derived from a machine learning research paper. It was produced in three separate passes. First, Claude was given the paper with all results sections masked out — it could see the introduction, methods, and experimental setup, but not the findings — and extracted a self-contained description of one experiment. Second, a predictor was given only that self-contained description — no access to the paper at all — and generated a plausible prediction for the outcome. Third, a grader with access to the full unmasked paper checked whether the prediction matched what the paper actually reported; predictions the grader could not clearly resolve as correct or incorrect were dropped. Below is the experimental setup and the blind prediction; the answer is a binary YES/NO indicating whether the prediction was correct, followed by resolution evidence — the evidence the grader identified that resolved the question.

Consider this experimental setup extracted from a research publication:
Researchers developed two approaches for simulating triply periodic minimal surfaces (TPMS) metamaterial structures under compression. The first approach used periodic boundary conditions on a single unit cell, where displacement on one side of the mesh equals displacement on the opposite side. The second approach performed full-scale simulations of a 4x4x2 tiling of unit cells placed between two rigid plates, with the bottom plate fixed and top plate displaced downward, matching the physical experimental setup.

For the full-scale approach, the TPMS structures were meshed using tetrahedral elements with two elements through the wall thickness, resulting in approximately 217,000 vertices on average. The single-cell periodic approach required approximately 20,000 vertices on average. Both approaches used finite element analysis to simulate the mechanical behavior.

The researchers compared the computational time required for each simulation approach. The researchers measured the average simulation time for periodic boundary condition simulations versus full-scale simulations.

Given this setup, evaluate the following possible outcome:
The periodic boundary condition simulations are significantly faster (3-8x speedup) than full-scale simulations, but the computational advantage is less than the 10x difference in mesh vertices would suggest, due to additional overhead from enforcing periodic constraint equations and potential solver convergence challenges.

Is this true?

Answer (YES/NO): YES